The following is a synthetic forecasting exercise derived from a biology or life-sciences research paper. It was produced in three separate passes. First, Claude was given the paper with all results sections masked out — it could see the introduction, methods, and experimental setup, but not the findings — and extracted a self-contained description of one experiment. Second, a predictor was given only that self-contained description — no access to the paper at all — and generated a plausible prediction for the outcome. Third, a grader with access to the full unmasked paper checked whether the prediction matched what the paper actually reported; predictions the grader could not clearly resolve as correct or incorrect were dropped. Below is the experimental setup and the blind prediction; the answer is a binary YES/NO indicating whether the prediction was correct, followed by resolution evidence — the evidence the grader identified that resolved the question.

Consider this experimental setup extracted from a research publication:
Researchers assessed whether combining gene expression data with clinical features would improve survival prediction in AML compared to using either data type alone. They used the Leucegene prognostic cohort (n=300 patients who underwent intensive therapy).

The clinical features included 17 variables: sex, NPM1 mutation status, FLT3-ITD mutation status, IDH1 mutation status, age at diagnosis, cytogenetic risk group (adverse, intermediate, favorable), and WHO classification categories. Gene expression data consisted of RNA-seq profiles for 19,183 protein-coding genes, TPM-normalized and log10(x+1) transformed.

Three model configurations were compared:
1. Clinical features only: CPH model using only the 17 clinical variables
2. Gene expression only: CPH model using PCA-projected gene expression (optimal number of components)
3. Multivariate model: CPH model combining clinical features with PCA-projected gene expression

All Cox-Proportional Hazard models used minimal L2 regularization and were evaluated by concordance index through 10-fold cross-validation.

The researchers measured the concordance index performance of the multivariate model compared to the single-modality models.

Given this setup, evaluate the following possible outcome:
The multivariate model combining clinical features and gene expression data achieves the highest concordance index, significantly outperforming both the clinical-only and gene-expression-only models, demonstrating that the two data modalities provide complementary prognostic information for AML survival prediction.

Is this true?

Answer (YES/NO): NO